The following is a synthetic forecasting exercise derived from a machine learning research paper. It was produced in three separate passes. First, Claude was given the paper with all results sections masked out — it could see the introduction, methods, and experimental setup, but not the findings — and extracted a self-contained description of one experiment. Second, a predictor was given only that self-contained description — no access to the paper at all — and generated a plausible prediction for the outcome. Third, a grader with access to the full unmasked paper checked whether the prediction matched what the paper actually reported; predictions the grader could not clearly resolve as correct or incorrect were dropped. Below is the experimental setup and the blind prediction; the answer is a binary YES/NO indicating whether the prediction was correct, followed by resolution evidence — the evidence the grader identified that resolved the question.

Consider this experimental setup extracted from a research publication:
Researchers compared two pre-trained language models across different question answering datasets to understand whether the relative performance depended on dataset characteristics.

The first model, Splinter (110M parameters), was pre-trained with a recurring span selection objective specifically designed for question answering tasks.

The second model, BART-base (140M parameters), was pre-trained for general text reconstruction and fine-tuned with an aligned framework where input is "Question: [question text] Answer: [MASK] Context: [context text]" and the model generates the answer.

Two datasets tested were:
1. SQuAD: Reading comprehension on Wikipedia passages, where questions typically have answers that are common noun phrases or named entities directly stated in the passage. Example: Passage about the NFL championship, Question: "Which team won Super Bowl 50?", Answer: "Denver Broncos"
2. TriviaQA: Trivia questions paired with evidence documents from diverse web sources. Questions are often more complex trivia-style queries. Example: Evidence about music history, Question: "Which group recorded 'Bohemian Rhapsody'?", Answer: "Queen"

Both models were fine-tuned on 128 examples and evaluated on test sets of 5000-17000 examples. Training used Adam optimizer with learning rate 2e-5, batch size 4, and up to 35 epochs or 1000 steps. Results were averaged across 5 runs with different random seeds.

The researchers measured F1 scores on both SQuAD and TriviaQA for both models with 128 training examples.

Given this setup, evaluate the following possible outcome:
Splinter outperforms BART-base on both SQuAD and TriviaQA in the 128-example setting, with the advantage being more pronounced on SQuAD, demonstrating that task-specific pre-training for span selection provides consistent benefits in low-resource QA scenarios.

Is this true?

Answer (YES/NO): NO